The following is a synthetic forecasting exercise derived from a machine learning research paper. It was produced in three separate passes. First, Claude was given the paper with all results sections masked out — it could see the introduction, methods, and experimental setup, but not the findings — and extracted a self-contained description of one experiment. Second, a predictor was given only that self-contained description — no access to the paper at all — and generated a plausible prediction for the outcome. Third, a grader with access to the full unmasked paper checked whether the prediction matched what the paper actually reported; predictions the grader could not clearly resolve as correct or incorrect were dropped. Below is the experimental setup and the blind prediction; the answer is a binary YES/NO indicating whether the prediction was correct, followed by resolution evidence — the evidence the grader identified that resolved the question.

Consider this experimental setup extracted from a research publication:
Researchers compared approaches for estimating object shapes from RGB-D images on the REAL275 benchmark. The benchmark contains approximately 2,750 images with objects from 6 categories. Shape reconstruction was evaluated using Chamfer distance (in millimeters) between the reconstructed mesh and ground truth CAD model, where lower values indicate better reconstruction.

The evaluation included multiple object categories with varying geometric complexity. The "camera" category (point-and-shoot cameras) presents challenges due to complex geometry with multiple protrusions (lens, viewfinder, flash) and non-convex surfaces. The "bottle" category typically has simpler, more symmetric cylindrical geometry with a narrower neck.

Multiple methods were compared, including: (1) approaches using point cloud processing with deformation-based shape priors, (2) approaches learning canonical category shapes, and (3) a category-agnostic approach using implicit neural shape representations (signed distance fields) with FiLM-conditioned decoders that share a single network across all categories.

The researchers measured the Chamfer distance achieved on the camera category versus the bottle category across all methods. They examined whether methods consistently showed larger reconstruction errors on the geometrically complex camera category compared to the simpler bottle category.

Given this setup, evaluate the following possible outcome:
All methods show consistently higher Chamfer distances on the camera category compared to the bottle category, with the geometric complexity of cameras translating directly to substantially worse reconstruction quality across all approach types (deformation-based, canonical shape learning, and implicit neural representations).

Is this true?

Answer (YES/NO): NO